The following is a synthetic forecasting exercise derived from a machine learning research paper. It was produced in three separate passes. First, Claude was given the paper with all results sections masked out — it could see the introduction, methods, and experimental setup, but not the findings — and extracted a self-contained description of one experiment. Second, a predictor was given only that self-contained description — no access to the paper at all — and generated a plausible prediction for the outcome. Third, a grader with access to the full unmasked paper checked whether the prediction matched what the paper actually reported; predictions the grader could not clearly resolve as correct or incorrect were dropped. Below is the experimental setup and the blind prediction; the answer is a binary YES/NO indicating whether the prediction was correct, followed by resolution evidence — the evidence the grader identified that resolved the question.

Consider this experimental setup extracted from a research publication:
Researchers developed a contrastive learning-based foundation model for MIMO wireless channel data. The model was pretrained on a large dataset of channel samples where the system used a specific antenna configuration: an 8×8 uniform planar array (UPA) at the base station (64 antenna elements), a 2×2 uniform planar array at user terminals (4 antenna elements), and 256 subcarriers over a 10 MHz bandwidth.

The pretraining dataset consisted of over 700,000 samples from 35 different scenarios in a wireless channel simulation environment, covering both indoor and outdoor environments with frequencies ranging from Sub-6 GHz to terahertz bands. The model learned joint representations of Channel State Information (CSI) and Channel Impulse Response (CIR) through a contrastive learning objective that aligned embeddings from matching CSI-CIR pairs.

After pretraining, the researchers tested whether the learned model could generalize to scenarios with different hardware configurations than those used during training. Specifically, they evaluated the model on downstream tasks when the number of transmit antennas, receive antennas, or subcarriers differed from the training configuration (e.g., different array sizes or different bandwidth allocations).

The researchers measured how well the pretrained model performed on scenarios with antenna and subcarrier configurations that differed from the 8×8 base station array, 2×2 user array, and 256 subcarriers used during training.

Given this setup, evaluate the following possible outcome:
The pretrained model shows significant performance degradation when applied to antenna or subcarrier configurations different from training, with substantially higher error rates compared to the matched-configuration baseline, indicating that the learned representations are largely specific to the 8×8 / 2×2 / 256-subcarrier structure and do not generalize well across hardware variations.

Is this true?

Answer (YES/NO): YES